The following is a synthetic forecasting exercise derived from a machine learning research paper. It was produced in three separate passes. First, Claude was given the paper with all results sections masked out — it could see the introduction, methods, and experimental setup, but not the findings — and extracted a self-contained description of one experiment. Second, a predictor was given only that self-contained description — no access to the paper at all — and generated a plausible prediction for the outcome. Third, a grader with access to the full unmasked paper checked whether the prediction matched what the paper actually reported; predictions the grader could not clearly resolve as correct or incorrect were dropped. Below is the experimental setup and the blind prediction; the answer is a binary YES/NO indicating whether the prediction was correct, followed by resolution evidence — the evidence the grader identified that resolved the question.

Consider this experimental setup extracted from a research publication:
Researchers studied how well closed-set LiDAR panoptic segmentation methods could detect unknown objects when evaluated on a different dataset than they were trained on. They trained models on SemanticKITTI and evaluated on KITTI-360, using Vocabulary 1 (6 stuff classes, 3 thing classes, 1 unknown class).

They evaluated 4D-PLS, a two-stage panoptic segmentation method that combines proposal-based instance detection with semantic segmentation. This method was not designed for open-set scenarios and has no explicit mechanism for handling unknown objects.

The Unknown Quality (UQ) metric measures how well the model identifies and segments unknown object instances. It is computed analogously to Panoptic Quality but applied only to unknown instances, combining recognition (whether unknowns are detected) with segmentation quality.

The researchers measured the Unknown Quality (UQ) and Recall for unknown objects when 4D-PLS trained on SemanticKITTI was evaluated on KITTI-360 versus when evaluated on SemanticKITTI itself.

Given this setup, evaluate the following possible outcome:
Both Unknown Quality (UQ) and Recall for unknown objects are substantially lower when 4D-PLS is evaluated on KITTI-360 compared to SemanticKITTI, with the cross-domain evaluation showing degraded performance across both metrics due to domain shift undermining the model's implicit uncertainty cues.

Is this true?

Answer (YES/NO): YES